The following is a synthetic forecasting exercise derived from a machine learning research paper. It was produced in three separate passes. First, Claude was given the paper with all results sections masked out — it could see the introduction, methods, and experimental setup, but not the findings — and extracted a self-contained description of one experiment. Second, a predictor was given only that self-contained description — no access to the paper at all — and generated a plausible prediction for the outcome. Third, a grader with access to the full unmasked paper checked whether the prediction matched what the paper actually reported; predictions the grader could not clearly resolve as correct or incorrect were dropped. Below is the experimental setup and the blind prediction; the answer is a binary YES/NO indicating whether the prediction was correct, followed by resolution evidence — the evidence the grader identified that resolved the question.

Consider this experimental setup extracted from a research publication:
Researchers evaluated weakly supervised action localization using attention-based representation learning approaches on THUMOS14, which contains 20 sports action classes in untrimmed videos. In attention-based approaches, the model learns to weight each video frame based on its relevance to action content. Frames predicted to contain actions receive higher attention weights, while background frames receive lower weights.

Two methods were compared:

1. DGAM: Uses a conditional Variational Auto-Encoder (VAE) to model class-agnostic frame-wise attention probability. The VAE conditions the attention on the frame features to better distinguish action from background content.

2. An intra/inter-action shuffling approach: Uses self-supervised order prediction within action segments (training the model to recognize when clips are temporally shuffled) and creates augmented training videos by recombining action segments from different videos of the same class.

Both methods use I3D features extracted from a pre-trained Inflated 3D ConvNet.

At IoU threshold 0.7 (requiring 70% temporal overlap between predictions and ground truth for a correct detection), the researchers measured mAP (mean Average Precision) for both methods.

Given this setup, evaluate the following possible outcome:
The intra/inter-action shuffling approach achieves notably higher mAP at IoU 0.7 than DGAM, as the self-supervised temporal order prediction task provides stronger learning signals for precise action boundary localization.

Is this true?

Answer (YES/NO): NO